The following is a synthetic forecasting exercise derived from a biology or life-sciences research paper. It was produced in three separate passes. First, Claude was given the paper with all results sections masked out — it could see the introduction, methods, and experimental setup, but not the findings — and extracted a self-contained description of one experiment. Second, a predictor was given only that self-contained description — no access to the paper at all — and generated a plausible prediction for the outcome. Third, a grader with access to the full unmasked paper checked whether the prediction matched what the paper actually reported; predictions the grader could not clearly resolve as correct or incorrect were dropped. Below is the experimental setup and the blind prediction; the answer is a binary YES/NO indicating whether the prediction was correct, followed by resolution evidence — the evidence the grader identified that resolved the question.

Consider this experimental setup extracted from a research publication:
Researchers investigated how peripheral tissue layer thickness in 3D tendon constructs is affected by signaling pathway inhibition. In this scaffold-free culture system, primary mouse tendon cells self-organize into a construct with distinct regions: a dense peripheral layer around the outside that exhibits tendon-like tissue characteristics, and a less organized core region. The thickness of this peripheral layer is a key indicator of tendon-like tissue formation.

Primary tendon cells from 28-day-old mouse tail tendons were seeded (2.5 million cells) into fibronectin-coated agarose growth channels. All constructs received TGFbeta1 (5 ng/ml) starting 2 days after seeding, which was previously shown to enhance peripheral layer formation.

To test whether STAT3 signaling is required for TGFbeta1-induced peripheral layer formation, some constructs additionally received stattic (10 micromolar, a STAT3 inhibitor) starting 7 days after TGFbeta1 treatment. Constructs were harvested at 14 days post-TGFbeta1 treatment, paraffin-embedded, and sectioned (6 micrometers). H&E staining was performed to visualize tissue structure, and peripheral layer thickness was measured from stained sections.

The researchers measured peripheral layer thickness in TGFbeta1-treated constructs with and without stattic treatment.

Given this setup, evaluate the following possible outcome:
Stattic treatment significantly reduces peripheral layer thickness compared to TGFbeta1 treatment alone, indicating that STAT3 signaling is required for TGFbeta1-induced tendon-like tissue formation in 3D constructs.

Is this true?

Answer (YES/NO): YES